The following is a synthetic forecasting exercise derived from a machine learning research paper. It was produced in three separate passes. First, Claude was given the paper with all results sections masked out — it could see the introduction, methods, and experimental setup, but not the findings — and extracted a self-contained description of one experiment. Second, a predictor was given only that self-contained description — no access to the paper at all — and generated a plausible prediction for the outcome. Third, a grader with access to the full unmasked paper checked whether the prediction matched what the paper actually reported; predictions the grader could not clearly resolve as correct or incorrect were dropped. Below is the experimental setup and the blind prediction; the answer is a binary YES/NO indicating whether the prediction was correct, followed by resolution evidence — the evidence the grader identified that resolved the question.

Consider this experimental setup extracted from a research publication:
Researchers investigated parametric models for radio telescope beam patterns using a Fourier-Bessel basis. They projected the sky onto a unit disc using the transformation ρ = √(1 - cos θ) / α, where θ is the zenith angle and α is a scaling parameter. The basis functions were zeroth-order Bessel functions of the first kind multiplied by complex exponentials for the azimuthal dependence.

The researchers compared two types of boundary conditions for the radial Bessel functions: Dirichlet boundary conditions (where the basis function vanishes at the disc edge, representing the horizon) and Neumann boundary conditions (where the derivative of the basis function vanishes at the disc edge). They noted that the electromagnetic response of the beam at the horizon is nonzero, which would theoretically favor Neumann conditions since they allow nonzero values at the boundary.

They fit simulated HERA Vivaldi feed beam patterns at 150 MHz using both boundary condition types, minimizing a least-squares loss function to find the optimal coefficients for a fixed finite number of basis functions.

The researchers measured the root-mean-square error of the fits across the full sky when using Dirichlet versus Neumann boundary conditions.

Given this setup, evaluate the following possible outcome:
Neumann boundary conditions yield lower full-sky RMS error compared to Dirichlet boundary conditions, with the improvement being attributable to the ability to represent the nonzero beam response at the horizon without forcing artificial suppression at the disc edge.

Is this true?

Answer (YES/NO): NO